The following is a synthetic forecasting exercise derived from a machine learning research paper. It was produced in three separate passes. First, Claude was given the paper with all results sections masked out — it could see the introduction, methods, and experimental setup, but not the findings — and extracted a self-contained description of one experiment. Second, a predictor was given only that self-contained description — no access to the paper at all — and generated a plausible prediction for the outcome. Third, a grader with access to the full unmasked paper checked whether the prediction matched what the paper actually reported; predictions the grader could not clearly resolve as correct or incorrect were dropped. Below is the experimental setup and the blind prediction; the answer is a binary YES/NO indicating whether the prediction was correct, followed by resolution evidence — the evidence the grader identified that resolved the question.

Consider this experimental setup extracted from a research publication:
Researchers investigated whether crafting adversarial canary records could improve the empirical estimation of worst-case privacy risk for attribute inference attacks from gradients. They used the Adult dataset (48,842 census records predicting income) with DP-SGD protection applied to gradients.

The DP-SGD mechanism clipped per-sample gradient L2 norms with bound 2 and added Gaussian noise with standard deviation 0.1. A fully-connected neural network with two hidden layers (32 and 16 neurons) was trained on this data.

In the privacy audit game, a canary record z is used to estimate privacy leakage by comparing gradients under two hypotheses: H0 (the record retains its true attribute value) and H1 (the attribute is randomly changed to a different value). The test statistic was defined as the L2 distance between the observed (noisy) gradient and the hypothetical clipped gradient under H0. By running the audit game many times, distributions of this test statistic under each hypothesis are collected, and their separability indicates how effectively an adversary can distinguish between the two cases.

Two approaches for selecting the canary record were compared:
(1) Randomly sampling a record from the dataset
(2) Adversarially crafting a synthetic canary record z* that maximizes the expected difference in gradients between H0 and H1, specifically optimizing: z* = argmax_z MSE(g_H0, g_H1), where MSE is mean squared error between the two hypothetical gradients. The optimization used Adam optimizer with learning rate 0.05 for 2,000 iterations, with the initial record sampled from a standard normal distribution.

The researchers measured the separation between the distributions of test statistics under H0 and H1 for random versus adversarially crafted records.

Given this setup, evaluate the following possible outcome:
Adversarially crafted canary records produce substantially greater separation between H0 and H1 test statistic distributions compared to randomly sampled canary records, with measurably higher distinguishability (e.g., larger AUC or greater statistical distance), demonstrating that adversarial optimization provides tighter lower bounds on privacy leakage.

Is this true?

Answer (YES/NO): YES